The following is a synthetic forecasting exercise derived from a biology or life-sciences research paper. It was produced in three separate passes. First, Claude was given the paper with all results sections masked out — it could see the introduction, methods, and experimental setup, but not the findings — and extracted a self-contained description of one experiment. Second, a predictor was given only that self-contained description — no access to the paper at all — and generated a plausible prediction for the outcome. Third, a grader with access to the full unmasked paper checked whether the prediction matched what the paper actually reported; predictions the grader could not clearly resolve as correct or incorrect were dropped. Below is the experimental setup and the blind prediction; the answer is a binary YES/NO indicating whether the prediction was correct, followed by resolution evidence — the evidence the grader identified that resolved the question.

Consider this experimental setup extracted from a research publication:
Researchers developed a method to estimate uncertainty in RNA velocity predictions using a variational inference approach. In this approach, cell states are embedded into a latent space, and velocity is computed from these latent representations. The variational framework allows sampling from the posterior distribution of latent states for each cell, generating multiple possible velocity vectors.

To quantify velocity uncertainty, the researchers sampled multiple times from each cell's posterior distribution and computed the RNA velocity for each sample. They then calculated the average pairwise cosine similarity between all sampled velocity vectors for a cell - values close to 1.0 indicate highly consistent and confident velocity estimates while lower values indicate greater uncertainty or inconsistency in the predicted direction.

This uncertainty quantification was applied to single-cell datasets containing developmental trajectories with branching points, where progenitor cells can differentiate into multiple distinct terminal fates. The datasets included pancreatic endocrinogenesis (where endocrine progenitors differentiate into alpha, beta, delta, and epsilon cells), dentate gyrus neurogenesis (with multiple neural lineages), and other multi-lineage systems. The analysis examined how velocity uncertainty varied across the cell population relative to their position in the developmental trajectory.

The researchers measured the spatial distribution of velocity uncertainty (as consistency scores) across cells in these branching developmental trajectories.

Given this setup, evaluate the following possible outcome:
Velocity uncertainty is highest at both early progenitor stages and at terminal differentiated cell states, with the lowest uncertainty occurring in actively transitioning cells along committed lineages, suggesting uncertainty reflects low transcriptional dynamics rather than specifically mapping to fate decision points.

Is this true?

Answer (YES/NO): NO